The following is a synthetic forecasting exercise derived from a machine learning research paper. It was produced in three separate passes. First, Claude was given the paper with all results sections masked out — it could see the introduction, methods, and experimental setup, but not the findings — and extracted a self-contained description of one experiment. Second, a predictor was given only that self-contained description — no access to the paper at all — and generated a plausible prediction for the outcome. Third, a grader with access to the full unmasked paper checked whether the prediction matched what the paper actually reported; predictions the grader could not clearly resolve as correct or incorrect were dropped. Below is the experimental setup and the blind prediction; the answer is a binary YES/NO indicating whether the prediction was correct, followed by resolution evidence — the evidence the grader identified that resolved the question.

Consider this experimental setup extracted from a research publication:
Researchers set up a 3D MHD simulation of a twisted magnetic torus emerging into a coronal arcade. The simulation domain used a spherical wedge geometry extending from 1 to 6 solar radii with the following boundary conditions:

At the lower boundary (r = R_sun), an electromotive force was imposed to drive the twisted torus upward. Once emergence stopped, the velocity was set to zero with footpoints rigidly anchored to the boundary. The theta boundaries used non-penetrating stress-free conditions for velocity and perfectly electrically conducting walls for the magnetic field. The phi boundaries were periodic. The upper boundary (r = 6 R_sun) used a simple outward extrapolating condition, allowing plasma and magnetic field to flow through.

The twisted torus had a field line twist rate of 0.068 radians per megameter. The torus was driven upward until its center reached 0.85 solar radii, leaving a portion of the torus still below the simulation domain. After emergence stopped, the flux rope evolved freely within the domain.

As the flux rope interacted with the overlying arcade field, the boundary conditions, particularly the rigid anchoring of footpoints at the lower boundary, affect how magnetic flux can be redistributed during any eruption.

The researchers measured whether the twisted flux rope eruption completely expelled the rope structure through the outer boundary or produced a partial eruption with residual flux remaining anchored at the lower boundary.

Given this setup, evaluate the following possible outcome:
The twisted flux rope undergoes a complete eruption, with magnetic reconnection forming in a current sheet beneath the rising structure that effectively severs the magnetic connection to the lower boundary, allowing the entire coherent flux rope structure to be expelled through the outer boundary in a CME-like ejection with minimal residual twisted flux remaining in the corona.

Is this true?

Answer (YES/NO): NO